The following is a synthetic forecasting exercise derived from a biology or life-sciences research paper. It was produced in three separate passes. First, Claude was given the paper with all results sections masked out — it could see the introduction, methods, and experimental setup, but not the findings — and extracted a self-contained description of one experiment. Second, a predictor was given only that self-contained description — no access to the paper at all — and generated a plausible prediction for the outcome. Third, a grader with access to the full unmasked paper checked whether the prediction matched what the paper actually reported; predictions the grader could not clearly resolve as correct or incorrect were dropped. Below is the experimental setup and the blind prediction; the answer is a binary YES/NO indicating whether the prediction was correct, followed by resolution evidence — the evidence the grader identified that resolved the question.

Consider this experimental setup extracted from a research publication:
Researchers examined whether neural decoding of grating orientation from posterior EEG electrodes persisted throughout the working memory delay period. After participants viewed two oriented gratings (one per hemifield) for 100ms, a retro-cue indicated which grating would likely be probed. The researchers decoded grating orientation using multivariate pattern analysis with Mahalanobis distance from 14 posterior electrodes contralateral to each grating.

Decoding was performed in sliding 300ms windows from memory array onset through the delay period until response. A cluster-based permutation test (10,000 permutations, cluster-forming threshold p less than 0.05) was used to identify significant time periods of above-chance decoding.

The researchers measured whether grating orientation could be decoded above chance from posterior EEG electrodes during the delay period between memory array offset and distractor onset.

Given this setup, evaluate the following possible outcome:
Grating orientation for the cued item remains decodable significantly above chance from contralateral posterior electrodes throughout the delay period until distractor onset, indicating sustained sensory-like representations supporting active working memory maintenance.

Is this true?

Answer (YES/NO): NO